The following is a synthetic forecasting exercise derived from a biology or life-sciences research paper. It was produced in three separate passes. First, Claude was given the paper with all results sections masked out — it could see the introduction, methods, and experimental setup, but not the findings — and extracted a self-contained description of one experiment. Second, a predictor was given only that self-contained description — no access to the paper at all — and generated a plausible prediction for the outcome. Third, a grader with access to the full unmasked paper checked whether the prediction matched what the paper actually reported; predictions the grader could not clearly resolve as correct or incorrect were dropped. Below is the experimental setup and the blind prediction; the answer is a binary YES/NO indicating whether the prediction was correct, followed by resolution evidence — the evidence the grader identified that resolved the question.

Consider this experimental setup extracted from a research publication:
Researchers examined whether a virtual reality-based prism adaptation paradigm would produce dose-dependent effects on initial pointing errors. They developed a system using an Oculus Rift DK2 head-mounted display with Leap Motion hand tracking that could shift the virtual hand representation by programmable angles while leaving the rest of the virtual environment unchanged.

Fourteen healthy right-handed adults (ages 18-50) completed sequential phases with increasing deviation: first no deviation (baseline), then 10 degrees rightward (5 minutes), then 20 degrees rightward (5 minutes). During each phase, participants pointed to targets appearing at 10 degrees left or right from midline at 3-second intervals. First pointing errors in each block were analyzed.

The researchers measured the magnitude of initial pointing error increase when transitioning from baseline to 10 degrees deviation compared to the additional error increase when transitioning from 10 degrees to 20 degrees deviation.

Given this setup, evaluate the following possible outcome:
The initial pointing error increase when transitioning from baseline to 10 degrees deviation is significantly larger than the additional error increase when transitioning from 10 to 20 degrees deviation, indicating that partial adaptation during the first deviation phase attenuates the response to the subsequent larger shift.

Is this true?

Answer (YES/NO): NO